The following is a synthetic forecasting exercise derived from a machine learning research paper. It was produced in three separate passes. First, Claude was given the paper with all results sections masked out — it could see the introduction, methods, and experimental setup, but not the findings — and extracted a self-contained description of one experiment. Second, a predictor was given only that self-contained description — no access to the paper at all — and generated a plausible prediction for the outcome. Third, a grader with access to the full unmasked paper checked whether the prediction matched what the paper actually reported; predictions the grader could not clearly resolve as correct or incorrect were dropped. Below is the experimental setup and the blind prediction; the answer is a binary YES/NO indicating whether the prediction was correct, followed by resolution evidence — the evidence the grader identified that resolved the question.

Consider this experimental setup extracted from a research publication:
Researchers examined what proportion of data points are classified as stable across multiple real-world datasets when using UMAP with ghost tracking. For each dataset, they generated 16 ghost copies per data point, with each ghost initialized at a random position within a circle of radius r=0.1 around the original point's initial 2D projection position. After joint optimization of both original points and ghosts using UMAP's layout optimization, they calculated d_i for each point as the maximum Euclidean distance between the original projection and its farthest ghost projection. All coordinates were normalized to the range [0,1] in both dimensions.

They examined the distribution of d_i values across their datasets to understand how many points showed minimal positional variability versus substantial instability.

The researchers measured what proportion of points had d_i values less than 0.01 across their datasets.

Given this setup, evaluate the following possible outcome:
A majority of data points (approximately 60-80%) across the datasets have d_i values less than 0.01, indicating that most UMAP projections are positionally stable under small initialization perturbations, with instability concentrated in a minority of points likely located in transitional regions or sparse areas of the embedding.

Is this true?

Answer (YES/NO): NO